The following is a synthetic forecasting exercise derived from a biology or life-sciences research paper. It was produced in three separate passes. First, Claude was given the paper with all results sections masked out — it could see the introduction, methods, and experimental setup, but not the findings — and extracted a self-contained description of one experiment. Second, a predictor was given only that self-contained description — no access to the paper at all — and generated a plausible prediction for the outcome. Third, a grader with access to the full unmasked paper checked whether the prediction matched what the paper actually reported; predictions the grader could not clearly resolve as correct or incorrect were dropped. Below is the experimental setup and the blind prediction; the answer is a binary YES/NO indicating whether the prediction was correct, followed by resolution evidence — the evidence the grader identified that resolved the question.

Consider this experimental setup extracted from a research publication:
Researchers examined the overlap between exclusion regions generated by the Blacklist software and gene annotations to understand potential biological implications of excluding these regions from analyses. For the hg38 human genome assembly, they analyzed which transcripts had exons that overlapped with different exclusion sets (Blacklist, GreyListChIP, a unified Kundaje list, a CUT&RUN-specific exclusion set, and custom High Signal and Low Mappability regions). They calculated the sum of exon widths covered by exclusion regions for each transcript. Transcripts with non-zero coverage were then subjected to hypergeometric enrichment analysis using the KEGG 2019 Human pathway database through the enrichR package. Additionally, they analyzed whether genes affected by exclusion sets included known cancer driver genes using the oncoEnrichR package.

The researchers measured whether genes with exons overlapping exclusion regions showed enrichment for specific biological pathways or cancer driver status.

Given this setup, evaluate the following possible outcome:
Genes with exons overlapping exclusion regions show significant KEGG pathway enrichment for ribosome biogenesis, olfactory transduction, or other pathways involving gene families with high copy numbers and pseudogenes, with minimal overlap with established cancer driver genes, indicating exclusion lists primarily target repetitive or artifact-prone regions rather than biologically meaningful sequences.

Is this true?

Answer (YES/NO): NO